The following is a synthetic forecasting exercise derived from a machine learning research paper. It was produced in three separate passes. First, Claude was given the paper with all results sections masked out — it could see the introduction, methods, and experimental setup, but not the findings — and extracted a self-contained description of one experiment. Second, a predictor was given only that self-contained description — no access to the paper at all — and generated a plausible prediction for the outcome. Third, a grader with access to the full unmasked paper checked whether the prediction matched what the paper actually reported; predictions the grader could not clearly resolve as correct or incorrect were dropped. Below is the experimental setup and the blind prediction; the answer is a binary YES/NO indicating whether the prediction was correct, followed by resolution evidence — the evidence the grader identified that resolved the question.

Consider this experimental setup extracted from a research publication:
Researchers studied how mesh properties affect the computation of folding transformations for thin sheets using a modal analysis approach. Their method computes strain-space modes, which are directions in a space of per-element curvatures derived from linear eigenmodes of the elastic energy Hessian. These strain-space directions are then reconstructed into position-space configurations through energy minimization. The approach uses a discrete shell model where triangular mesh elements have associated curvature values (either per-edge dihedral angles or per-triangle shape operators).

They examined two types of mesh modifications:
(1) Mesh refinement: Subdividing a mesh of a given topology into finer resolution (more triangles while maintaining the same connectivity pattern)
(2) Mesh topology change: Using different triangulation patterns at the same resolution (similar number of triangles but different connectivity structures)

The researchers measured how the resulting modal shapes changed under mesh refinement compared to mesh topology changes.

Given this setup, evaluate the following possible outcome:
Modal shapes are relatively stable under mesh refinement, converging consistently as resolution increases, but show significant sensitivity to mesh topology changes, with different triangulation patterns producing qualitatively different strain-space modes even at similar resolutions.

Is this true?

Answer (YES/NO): YES